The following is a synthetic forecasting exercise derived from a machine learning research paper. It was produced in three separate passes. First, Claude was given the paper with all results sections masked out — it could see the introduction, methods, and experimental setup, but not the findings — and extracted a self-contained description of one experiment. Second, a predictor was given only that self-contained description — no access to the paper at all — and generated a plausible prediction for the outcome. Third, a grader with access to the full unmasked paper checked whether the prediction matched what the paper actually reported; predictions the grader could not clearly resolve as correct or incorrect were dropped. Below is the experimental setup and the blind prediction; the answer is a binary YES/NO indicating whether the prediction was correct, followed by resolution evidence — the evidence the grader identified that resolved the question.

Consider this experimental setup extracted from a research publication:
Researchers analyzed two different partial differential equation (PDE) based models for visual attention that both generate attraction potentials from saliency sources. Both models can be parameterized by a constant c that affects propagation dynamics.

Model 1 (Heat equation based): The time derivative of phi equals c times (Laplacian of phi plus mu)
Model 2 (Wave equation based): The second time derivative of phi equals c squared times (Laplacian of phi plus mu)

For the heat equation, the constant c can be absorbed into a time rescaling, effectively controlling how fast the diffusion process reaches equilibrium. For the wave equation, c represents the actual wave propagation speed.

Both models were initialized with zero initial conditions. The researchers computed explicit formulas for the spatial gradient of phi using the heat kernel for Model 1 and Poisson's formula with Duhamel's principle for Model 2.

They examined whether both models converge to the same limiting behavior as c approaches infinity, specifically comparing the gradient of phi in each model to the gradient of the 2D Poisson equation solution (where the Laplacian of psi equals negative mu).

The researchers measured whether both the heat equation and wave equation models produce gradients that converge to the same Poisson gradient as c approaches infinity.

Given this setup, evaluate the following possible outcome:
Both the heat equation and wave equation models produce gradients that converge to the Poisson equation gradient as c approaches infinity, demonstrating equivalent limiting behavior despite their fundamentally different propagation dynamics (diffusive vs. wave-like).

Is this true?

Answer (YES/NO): YES